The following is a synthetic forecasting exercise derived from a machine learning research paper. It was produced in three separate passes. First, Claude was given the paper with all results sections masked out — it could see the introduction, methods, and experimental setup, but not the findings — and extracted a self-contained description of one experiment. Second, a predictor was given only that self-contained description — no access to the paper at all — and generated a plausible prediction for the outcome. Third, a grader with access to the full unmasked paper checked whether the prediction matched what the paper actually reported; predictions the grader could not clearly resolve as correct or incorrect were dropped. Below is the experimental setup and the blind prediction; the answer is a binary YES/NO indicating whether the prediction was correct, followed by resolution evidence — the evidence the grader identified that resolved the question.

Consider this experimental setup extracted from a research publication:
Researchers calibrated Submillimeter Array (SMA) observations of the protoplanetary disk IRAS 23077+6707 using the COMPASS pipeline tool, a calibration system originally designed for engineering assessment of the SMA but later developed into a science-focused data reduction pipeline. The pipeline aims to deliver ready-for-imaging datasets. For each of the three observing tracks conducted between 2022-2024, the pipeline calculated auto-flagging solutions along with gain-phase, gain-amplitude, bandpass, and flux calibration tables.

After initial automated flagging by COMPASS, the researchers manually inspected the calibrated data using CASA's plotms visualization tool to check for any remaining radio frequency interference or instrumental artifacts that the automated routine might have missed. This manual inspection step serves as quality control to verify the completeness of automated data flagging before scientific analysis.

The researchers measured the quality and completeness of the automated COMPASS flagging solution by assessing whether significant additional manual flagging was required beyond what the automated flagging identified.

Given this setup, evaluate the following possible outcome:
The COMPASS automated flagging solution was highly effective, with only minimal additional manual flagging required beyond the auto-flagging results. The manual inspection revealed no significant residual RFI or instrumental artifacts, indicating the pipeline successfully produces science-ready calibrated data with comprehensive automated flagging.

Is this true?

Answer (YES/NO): YES